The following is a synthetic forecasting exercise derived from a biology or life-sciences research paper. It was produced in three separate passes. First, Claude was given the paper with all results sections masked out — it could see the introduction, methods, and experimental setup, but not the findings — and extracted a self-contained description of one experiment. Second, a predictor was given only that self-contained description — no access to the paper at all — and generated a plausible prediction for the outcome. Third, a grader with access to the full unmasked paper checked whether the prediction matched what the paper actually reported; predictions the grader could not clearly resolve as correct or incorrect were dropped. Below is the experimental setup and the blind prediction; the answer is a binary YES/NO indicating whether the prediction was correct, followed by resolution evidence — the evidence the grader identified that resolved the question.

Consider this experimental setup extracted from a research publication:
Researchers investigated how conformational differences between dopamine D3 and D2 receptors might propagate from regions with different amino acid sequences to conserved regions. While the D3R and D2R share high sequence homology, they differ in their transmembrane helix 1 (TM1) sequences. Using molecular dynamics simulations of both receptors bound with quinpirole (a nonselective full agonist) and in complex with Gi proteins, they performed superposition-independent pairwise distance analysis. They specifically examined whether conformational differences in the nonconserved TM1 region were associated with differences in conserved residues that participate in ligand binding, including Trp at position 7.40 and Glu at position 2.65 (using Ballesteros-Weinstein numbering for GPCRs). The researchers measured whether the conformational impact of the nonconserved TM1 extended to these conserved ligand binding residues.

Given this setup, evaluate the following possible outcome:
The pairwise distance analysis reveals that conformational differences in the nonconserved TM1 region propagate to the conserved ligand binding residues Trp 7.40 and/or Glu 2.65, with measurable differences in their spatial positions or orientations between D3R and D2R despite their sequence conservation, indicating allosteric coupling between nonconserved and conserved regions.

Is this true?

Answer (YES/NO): YES